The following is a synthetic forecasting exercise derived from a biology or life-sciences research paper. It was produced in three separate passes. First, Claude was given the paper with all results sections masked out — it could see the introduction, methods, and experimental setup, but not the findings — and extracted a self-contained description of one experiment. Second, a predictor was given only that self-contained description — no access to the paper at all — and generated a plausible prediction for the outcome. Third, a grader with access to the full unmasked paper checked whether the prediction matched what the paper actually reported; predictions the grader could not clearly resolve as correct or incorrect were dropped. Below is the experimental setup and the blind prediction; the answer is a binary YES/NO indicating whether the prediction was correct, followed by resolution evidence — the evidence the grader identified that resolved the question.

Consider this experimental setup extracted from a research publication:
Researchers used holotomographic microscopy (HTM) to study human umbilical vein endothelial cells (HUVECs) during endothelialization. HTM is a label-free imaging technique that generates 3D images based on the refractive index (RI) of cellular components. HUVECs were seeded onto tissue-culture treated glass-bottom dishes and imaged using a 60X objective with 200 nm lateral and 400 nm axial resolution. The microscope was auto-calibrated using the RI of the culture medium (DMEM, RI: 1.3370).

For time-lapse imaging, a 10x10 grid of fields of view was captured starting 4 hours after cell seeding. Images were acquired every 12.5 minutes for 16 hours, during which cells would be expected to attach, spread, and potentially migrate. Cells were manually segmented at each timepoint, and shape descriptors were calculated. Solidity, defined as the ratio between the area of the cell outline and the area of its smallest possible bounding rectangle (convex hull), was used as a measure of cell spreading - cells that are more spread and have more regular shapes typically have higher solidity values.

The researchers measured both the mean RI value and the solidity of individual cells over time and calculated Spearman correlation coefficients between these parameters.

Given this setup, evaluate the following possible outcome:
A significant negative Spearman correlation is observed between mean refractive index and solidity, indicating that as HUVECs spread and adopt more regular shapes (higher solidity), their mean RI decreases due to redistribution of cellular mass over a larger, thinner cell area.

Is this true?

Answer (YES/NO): YES